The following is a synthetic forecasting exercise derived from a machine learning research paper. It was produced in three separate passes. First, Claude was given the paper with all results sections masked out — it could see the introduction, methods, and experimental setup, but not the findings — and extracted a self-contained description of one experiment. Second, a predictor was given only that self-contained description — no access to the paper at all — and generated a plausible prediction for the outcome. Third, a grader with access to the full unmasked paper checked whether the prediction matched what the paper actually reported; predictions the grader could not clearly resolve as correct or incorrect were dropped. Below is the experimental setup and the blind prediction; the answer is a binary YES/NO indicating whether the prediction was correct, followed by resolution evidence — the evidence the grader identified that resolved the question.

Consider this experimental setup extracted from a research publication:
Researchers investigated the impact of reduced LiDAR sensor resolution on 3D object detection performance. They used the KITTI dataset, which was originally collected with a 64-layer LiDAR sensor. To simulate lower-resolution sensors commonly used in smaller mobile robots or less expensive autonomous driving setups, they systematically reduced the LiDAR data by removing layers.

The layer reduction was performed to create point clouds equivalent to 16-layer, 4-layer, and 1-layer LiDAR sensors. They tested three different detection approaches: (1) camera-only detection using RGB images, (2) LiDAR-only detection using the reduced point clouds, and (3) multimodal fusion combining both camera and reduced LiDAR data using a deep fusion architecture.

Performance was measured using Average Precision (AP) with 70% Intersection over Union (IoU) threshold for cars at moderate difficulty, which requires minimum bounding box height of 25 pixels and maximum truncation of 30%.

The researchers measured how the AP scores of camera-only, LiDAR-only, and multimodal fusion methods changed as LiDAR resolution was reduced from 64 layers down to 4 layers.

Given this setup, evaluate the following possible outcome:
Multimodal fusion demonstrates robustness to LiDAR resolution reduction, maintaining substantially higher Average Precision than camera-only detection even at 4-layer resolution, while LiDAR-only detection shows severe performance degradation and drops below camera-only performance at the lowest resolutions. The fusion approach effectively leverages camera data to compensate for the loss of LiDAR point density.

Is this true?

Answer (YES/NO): NO